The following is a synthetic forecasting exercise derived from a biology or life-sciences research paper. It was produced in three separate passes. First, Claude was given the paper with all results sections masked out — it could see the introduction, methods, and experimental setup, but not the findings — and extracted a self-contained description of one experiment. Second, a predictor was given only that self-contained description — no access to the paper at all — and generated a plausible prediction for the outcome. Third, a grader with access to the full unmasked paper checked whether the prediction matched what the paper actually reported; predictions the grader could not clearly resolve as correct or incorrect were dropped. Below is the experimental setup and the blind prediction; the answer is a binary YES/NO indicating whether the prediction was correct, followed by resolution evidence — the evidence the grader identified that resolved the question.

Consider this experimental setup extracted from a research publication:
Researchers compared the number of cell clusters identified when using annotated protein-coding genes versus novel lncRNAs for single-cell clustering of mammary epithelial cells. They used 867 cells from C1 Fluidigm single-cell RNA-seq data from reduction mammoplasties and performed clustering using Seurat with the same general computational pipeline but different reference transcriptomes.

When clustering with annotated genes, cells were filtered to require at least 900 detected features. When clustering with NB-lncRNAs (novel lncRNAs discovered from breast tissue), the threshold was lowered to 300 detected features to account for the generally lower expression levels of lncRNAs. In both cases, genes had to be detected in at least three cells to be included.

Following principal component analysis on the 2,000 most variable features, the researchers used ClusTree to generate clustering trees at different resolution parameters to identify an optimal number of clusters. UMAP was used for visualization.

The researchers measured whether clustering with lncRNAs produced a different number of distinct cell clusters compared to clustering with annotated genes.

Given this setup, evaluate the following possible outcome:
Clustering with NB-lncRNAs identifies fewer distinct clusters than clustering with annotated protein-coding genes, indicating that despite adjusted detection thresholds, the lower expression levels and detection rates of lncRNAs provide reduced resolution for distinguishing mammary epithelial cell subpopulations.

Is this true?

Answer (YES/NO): NO